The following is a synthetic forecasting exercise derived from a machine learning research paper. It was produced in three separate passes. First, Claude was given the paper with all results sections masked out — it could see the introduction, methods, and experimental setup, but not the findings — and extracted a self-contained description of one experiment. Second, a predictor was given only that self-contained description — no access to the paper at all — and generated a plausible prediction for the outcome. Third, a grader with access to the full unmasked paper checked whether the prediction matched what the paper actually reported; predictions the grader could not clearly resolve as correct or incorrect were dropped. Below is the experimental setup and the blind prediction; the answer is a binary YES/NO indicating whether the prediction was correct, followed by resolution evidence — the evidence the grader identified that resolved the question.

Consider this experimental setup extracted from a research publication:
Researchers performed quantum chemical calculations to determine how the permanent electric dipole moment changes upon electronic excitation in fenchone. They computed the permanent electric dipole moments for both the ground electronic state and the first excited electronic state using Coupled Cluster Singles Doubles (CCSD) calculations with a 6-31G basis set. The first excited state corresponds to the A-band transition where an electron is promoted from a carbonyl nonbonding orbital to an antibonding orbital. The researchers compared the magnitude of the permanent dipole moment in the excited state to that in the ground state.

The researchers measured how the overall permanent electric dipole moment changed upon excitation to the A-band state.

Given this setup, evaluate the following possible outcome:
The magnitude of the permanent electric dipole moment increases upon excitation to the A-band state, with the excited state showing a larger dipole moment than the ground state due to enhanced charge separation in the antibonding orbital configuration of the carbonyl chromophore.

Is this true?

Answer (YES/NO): NO